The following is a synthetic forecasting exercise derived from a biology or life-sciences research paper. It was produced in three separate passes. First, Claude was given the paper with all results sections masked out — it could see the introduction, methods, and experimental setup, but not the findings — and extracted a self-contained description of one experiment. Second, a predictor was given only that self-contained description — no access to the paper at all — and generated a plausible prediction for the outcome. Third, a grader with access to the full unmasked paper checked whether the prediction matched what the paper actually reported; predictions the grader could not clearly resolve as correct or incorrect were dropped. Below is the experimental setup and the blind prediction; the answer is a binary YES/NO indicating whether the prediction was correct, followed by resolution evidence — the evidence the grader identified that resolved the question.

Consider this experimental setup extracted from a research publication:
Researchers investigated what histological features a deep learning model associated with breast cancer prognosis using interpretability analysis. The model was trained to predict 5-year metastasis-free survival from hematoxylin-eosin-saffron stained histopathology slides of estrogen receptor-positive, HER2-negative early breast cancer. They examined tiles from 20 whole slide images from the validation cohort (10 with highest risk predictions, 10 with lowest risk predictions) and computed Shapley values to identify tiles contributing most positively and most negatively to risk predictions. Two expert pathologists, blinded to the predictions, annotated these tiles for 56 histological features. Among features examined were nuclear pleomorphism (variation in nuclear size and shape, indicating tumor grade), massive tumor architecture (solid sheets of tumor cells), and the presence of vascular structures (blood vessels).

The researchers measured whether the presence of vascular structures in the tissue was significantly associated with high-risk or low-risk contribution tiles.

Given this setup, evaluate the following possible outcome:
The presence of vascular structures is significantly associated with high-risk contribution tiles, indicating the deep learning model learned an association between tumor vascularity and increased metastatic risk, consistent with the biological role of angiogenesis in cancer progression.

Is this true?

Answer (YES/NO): NO